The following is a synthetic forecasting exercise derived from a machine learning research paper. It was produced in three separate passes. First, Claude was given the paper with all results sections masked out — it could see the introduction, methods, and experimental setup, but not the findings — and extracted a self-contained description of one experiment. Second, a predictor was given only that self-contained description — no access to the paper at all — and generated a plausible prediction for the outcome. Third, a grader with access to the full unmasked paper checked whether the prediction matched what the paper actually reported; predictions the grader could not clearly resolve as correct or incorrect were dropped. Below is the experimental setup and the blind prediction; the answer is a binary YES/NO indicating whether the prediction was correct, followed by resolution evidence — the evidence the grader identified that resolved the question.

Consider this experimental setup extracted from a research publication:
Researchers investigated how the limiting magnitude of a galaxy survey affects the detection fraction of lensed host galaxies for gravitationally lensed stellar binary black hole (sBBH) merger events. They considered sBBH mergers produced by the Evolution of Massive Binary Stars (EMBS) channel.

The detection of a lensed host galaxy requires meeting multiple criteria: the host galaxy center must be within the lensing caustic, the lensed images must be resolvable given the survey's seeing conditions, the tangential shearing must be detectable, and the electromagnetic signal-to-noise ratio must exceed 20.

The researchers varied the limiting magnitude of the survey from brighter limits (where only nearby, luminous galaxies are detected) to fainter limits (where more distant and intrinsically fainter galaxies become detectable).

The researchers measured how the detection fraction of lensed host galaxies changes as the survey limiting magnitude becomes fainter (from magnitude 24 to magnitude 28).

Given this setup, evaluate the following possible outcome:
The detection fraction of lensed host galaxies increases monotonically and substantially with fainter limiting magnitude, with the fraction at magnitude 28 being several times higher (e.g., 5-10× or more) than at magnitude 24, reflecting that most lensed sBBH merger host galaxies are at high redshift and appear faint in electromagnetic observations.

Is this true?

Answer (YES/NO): NO